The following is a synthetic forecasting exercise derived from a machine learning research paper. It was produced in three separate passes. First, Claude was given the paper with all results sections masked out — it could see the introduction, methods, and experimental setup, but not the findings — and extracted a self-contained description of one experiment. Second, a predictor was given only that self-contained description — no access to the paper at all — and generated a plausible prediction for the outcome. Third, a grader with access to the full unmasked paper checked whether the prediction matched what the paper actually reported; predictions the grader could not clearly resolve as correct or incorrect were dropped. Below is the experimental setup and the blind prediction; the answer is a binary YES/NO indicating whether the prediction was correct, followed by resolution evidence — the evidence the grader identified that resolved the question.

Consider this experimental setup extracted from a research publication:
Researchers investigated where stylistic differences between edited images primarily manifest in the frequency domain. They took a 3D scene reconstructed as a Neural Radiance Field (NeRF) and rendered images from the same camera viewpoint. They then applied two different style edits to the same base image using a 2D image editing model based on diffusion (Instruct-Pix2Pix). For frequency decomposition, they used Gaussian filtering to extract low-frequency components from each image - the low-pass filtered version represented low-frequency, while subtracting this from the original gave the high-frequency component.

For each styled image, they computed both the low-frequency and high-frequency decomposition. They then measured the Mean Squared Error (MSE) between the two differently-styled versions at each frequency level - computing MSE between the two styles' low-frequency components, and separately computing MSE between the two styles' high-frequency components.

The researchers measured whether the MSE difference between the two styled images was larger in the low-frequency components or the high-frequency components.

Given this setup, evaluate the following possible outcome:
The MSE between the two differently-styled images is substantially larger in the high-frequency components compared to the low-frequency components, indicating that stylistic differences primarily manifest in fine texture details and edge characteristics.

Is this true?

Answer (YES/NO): NO